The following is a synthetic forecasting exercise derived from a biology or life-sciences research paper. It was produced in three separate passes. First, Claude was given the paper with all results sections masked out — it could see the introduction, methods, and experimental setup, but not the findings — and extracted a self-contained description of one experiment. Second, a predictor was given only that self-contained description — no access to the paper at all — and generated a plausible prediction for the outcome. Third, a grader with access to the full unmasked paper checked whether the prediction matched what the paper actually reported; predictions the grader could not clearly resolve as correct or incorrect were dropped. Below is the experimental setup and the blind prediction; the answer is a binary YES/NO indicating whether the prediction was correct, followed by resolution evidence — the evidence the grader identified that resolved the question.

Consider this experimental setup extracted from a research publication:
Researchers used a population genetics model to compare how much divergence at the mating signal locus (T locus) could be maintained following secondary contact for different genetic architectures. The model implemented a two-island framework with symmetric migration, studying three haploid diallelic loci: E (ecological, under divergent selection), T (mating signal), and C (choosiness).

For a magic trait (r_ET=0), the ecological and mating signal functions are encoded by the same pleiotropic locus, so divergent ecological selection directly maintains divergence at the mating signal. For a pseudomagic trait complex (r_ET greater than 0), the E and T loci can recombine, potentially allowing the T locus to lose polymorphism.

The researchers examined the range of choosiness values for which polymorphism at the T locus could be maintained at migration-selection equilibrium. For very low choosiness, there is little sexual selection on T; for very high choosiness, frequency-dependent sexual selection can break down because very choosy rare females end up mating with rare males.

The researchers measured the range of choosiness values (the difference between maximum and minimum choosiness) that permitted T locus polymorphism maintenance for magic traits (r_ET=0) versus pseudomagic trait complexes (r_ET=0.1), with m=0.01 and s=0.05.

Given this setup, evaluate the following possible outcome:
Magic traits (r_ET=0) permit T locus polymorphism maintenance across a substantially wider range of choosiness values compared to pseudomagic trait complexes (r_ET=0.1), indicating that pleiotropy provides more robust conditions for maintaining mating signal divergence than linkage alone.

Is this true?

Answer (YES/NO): YES